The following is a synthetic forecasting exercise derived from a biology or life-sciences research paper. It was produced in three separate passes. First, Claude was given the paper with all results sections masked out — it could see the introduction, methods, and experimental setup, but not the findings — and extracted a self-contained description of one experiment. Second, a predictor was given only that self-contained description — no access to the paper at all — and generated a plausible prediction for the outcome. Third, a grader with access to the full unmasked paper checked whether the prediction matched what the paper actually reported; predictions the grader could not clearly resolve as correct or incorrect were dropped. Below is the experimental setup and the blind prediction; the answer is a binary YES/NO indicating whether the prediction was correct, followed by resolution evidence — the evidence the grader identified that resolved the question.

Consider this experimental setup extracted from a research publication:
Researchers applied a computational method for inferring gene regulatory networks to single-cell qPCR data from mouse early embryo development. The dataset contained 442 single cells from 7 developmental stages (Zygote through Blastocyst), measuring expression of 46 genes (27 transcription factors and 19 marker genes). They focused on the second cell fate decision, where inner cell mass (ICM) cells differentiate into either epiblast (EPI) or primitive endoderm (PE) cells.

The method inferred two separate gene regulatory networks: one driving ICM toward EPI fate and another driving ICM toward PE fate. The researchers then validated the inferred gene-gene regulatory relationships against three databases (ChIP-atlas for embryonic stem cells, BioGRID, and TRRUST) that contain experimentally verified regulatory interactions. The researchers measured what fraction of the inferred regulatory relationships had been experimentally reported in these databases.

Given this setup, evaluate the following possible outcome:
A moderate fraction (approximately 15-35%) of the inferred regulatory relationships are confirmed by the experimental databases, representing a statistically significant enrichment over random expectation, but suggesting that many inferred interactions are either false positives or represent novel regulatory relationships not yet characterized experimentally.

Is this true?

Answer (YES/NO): NO